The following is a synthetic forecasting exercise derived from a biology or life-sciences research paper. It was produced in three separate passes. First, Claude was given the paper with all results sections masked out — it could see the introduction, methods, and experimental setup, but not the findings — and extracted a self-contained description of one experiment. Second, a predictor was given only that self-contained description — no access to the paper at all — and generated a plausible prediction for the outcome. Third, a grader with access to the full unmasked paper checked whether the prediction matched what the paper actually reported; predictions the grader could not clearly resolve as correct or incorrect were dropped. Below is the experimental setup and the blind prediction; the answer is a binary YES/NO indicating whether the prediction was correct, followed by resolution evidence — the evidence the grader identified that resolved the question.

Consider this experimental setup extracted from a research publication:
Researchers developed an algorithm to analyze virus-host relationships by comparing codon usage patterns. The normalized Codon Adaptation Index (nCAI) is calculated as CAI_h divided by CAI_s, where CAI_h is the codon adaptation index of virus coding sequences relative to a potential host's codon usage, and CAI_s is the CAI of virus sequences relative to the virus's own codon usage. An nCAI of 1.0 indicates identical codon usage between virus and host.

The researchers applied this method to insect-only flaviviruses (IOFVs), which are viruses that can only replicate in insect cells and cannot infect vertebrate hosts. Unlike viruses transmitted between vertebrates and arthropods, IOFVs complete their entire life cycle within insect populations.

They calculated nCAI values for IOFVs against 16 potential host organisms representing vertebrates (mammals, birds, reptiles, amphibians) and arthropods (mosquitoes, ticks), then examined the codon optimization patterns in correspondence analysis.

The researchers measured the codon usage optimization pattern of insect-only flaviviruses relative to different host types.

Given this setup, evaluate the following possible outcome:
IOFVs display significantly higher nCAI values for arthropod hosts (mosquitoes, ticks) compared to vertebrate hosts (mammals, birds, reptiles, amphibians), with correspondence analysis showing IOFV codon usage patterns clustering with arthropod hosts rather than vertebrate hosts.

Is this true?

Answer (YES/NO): NO